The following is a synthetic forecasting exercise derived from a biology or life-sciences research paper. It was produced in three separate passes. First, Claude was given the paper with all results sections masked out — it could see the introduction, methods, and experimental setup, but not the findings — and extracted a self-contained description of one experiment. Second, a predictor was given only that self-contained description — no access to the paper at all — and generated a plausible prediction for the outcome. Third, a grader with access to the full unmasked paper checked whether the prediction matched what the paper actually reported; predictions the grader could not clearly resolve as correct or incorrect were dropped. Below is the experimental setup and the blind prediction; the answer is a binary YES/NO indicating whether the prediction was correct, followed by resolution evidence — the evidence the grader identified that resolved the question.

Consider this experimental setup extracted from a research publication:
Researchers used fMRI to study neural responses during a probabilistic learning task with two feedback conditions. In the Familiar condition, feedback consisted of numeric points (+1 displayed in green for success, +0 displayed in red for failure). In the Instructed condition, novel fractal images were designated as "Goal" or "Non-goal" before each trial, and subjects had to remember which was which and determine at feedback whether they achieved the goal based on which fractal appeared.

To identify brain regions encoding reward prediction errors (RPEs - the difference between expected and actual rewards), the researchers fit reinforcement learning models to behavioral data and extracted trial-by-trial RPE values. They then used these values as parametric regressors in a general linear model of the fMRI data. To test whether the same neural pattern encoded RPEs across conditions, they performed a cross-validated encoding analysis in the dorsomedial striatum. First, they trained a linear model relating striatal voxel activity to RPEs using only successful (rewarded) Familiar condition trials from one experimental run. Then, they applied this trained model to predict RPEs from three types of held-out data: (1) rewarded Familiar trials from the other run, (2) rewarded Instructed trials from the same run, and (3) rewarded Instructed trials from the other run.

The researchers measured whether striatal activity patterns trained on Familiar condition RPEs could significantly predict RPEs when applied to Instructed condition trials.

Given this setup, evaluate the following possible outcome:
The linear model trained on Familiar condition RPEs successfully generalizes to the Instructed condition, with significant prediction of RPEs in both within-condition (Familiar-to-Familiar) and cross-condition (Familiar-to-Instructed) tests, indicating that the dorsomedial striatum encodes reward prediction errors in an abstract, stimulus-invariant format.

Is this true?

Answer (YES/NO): YES